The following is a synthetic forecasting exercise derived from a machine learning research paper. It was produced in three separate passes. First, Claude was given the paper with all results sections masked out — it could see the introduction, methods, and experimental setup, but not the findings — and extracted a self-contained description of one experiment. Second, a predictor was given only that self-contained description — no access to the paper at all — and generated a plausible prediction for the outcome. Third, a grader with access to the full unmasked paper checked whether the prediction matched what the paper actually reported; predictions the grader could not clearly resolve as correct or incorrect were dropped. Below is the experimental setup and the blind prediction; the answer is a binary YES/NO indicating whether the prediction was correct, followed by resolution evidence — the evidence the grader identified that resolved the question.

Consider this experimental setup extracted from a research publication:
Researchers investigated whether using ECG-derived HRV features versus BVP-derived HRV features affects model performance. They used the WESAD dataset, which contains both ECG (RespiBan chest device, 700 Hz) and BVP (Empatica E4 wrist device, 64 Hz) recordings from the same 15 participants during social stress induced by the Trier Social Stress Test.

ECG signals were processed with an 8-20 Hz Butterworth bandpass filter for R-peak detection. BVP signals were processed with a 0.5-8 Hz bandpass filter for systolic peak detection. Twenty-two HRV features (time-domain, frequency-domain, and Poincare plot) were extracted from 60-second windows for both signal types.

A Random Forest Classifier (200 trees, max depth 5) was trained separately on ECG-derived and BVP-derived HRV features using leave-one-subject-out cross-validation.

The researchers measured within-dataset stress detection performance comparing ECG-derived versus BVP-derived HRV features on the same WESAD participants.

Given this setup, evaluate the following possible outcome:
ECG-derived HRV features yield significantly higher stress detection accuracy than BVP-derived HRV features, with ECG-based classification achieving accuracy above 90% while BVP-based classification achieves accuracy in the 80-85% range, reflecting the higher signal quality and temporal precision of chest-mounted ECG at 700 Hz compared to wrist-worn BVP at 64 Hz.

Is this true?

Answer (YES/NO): NO